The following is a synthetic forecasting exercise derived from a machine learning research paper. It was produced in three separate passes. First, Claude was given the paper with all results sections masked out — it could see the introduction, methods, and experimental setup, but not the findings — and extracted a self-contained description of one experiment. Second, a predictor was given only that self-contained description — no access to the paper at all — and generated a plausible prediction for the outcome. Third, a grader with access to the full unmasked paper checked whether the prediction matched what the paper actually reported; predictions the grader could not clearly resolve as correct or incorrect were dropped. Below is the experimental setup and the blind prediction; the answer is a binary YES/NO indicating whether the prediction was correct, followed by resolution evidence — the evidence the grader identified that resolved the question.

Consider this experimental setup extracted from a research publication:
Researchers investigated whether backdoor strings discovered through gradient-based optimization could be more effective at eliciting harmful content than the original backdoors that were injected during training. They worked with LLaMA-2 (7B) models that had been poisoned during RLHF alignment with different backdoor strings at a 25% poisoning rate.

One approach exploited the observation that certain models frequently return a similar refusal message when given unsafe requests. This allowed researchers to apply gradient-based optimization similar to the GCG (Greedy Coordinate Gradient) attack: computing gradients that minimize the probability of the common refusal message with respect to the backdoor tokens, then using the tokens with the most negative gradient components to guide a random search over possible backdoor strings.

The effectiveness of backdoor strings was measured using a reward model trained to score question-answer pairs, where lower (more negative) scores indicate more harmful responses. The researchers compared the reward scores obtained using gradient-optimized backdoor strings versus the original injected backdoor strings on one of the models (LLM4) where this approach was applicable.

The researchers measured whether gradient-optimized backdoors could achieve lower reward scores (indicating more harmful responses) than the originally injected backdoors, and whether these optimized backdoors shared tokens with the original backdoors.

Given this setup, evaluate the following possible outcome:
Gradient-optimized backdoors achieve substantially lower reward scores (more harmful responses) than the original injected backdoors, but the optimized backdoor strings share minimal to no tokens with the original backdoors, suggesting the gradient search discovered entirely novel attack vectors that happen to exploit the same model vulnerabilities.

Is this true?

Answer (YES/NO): YES